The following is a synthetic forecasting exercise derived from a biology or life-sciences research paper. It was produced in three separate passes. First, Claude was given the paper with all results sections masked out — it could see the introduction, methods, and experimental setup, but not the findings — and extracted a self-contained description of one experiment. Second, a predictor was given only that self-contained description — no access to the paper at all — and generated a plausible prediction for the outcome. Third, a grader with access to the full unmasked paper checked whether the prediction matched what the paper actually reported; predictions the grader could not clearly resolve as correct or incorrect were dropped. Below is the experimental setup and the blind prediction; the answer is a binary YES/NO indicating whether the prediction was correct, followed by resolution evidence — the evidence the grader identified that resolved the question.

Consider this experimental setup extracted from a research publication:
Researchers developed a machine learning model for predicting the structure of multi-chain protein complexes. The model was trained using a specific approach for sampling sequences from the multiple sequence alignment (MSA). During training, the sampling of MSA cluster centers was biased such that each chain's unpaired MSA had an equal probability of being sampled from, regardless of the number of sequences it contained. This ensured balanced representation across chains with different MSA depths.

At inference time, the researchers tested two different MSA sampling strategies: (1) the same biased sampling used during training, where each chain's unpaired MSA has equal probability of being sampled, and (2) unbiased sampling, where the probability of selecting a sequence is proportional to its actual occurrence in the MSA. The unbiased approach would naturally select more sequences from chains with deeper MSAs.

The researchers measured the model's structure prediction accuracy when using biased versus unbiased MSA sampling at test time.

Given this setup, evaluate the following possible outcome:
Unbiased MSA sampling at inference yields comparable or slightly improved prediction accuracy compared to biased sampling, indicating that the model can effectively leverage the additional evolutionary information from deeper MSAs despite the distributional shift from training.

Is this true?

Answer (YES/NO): YES